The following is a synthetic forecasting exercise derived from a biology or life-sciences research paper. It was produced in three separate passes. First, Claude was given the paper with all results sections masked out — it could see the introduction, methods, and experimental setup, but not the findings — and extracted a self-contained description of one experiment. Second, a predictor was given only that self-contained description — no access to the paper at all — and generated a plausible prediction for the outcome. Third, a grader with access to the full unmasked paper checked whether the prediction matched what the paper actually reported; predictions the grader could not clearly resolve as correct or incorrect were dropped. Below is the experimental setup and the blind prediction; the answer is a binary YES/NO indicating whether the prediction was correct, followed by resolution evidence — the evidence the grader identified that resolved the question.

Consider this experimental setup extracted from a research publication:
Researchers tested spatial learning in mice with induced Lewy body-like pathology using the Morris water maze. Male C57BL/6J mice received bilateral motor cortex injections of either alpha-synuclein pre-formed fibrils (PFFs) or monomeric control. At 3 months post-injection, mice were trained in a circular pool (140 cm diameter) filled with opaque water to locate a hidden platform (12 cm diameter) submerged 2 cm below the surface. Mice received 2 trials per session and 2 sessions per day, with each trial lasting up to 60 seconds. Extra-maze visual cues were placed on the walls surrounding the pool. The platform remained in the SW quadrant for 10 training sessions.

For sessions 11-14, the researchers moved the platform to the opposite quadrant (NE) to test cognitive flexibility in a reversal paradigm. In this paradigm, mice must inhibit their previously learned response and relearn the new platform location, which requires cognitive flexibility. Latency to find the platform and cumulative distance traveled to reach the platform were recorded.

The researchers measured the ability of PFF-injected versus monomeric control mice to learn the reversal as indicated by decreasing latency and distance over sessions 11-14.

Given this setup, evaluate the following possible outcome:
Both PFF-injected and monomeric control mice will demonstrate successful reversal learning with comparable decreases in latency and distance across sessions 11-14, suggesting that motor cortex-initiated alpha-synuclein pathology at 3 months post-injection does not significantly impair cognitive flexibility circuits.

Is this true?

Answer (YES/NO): YES